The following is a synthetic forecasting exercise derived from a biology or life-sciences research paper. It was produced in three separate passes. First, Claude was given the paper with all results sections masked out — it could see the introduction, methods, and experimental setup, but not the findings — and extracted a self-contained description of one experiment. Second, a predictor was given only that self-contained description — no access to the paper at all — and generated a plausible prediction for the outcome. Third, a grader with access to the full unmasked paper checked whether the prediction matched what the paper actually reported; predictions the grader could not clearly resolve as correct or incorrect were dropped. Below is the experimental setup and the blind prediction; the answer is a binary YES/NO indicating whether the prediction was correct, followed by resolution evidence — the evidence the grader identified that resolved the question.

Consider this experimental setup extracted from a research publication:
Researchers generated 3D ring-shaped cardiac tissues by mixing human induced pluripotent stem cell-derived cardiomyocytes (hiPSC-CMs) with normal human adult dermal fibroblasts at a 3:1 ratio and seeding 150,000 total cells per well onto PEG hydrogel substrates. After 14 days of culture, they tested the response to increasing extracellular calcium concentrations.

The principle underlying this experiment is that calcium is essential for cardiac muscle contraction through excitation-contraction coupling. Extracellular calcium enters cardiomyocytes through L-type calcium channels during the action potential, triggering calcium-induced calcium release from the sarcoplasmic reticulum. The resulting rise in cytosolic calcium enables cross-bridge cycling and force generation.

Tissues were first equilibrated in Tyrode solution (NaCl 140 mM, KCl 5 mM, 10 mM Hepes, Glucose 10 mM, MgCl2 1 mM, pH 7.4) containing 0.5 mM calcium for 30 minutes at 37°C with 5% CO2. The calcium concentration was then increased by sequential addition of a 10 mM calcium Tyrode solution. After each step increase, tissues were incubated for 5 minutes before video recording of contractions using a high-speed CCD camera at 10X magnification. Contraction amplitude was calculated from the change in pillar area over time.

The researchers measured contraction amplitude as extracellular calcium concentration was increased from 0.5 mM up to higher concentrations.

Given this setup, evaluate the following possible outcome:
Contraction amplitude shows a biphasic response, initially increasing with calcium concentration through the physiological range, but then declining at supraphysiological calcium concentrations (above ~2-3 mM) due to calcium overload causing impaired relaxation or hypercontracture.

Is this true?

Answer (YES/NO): NO